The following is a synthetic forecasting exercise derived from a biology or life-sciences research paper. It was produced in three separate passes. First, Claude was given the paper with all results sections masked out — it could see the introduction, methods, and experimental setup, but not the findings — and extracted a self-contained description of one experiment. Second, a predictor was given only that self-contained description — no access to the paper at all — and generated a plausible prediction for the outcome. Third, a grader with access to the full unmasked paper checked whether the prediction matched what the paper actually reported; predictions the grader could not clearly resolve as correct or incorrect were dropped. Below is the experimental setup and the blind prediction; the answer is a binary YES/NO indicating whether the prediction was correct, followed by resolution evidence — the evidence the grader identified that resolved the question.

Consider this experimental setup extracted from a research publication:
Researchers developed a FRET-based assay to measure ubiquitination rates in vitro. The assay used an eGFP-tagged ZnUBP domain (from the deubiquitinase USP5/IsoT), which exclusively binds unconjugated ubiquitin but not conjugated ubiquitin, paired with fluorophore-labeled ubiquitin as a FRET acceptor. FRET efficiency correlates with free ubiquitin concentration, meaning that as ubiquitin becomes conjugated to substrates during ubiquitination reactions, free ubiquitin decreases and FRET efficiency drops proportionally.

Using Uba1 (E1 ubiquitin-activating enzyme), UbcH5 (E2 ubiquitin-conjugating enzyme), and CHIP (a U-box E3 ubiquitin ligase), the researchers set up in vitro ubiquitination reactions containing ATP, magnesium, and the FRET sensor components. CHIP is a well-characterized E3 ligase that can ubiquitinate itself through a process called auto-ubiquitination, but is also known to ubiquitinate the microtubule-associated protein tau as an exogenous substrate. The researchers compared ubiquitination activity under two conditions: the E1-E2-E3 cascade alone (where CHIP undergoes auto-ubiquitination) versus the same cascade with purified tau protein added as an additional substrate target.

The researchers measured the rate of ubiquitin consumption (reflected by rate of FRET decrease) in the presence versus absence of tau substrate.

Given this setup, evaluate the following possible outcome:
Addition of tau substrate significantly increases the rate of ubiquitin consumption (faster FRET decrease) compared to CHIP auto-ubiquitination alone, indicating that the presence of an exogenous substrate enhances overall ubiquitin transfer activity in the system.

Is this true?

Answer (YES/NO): YES